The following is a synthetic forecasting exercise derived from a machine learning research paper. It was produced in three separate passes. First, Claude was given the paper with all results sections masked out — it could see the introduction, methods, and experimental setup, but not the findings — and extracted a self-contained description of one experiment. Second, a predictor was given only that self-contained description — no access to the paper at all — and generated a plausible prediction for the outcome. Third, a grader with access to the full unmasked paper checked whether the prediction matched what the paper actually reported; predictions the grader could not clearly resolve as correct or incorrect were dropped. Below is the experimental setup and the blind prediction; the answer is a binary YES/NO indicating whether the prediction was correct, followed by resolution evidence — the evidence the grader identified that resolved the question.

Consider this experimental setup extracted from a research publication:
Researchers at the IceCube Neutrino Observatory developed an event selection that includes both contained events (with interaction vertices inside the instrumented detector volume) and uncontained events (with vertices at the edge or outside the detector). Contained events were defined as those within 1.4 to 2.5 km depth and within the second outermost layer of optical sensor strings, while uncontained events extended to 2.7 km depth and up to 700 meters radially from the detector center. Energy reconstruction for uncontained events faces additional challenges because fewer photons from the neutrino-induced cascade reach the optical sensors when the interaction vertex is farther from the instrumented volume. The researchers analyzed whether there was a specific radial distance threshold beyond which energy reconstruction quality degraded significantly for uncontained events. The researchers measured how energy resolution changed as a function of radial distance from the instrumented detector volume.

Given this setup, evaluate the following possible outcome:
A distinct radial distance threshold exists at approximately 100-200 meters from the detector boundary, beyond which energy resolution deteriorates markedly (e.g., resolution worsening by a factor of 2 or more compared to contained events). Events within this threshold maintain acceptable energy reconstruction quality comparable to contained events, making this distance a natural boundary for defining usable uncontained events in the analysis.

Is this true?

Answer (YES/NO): NO